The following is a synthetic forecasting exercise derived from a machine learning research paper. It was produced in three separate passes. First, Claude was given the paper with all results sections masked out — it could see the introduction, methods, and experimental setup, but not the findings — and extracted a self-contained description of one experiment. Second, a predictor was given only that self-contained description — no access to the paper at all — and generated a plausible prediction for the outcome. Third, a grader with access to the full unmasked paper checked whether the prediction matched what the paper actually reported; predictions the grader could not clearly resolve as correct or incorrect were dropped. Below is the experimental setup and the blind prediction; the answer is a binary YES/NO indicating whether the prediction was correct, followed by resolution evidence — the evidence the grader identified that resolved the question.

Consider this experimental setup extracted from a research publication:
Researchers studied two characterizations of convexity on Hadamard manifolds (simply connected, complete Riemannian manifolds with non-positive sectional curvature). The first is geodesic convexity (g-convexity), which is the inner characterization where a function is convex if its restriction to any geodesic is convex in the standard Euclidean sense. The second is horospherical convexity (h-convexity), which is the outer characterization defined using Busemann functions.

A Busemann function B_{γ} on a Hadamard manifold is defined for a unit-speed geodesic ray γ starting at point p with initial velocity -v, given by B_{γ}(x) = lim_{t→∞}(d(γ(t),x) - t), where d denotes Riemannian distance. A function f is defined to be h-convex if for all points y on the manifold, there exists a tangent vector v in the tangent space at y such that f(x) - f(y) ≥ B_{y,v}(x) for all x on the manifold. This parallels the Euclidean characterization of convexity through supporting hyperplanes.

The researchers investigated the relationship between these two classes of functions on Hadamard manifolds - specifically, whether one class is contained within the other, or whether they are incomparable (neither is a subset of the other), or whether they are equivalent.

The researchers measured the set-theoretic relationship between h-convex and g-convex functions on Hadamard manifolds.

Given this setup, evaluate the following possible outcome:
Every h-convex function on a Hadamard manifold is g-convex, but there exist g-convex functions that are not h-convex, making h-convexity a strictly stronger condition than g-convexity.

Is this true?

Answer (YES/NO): YES